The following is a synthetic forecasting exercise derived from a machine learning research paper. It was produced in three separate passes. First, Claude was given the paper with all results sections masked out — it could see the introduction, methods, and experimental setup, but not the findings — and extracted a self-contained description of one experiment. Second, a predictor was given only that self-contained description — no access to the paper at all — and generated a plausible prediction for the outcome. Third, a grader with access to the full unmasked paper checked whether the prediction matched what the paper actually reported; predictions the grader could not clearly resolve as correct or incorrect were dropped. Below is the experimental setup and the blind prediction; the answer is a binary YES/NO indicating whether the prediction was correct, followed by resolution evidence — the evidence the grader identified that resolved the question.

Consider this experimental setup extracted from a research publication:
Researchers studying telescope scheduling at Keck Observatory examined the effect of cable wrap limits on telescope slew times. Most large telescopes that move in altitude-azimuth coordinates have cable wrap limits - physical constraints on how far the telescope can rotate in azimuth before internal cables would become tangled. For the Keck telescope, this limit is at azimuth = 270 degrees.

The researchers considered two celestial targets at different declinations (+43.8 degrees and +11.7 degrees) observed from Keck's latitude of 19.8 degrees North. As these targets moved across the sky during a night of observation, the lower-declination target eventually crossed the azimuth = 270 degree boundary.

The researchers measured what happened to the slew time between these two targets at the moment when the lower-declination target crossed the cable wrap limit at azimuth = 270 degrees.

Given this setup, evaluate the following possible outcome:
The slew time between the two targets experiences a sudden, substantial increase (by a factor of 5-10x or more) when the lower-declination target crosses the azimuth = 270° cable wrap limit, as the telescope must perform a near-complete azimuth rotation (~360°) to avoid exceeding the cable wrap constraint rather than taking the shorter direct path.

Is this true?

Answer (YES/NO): NO